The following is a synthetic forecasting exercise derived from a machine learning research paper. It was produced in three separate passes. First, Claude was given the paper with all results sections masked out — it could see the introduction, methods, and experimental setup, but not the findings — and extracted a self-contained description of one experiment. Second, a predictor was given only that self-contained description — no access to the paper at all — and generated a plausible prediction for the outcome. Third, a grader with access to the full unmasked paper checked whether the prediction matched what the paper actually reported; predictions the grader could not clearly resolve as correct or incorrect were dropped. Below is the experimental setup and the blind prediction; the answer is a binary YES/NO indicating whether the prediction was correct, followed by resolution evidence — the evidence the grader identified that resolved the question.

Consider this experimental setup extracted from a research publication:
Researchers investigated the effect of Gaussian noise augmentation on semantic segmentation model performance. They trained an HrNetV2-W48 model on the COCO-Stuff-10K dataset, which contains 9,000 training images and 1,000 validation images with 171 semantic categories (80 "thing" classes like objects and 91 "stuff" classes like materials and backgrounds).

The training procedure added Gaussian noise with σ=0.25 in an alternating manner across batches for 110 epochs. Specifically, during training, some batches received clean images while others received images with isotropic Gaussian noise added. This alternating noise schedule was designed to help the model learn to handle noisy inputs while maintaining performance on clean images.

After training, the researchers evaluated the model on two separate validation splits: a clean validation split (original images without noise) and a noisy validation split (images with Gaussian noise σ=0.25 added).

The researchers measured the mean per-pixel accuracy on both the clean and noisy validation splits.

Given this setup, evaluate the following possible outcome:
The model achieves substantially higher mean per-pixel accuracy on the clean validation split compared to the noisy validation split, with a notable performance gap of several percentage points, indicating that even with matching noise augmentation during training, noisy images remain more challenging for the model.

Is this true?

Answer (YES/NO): YES